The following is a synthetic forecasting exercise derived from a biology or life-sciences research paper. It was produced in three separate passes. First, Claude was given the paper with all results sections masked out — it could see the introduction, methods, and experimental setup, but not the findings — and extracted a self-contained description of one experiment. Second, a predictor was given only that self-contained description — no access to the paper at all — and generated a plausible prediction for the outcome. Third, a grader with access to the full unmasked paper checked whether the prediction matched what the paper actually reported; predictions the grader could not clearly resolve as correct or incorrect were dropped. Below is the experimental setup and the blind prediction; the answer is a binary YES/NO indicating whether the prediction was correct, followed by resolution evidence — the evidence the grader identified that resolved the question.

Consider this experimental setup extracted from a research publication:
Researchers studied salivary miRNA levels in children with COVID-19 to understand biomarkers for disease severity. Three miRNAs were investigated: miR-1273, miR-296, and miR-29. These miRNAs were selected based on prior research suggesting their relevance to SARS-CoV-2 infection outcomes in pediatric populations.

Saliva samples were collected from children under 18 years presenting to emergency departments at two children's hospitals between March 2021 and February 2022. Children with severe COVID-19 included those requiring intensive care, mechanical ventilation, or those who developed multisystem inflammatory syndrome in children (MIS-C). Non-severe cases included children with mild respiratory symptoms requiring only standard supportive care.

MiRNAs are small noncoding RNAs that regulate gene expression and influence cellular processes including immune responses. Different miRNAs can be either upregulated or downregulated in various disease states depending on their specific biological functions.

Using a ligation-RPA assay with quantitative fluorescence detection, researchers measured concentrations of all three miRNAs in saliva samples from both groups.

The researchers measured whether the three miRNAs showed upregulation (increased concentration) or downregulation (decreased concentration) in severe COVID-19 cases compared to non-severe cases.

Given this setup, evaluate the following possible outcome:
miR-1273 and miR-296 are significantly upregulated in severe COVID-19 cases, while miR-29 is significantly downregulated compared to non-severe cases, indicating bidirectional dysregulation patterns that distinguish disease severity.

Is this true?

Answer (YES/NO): NO